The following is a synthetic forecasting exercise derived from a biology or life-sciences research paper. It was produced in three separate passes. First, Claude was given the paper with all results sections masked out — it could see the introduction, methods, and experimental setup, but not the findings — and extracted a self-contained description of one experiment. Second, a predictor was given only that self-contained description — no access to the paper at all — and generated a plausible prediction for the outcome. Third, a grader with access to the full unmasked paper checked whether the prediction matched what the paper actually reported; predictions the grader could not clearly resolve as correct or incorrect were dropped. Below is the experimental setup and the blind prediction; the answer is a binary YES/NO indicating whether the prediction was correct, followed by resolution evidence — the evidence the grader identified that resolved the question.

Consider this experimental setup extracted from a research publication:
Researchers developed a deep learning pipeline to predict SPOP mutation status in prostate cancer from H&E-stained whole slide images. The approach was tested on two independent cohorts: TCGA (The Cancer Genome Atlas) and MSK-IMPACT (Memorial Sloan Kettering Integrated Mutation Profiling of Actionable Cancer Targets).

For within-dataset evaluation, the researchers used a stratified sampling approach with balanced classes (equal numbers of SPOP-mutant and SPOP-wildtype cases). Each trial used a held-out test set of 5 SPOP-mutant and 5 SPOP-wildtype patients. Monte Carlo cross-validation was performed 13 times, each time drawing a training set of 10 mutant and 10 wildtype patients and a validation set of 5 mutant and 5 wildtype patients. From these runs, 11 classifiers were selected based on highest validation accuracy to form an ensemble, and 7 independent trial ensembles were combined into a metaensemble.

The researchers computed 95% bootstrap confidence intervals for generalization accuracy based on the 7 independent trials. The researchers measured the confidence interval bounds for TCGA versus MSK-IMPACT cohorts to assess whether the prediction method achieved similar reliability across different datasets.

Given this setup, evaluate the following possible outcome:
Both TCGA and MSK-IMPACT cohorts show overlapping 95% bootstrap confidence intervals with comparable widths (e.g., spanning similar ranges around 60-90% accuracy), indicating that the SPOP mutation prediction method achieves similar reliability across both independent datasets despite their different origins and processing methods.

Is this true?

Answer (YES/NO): YES